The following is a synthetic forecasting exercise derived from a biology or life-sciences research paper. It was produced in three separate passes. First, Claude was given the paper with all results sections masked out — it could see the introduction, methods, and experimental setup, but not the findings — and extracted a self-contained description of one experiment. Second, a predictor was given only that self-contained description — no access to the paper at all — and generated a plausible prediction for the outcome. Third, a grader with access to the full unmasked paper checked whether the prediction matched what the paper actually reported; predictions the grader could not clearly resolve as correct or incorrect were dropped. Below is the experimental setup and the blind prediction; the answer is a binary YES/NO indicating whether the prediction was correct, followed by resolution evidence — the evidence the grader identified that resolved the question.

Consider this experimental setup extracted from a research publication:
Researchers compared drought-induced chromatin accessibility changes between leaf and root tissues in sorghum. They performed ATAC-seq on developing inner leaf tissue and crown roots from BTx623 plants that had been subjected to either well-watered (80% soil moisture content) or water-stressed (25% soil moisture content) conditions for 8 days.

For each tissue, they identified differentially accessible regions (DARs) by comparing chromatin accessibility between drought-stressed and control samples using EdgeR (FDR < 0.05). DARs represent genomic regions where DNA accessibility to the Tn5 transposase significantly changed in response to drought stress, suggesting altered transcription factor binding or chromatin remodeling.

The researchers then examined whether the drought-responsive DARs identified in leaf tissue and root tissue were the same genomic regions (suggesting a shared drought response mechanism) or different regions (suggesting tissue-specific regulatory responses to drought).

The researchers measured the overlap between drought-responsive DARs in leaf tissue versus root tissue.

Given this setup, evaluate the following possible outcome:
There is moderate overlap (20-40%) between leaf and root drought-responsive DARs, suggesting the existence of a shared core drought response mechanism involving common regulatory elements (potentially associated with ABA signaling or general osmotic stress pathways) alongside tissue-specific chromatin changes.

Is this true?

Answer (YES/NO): NO